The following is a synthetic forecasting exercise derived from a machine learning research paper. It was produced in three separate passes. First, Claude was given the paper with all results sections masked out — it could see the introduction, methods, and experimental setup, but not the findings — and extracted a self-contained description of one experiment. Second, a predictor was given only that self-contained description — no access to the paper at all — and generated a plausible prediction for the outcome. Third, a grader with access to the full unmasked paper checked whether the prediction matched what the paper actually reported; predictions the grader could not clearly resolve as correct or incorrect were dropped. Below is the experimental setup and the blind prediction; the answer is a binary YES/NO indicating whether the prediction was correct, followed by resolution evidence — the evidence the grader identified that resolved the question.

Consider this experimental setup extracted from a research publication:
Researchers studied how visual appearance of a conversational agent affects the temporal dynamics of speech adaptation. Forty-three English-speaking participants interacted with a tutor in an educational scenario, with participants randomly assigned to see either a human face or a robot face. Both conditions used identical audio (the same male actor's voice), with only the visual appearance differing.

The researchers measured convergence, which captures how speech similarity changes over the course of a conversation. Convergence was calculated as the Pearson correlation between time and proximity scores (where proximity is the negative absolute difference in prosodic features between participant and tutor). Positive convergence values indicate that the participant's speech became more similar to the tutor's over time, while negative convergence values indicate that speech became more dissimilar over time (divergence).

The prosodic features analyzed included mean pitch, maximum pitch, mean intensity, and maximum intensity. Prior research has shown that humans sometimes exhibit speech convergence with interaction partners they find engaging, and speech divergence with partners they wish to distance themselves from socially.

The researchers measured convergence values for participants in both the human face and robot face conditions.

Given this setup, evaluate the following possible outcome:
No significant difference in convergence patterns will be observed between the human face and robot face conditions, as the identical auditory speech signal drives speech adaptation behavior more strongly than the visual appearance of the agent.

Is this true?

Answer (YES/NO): NO